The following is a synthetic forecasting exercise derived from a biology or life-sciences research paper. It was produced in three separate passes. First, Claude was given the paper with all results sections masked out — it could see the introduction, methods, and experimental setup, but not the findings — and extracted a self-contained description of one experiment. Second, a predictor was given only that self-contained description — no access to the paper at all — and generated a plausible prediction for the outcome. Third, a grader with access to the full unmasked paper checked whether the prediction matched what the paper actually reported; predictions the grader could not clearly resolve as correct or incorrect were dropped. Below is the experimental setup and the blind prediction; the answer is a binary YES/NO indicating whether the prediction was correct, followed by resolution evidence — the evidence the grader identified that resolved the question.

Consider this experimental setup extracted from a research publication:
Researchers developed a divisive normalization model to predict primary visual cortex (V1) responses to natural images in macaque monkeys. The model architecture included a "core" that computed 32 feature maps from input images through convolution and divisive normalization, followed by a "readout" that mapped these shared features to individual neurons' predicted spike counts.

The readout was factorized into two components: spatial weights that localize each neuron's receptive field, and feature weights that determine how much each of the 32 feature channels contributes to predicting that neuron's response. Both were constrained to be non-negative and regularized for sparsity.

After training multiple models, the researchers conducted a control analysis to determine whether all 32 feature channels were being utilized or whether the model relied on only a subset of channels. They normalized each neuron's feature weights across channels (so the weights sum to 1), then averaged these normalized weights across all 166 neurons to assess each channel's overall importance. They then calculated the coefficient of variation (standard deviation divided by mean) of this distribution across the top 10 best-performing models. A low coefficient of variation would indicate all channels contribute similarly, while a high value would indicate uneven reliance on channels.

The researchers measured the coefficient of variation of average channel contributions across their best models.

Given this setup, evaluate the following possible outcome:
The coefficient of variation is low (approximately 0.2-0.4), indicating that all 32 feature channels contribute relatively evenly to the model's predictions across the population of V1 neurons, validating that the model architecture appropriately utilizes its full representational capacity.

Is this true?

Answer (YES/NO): YES